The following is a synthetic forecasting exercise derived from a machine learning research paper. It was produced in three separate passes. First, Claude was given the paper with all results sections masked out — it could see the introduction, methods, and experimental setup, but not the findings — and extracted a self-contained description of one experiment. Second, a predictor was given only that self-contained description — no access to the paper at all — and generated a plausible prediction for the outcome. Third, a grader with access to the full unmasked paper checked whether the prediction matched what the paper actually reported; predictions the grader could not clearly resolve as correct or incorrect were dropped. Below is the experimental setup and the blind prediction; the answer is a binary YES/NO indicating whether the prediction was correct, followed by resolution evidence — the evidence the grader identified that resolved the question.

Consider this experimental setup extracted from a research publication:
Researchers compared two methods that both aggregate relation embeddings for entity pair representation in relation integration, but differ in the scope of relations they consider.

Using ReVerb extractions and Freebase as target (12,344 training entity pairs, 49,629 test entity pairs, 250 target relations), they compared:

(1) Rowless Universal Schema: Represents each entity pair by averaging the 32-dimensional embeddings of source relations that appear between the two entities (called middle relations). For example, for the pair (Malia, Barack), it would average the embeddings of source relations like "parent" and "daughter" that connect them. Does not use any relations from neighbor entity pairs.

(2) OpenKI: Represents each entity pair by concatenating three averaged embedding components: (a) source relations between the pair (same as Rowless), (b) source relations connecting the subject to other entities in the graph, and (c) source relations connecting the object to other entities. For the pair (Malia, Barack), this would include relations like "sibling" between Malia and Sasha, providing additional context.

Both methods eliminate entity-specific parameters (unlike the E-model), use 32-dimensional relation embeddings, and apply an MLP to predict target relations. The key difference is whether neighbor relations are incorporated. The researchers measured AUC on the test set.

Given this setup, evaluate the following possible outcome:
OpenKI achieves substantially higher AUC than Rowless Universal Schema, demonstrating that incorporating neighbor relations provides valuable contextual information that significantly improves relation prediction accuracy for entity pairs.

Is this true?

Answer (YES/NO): YES